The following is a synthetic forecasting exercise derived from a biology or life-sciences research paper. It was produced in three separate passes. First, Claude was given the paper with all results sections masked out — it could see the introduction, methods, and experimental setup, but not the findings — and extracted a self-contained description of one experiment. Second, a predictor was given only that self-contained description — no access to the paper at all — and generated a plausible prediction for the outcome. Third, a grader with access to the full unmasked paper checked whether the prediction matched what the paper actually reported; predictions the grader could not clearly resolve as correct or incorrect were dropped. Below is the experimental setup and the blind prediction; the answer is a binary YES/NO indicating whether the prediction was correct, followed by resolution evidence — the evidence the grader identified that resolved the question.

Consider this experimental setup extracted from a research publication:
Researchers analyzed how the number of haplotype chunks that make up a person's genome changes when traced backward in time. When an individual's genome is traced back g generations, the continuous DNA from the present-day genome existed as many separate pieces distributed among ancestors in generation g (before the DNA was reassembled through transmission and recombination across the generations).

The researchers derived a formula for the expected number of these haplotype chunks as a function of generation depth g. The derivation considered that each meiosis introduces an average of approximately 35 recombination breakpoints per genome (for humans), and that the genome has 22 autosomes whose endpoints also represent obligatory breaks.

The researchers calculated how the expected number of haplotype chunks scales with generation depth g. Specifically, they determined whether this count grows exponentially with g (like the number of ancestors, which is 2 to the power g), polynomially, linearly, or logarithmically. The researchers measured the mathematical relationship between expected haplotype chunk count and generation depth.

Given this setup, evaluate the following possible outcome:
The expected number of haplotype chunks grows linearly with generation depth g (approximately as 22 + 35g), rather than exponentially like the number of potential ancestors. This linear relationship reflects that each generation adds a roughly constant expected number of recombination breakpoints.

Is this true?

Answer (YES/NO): YES